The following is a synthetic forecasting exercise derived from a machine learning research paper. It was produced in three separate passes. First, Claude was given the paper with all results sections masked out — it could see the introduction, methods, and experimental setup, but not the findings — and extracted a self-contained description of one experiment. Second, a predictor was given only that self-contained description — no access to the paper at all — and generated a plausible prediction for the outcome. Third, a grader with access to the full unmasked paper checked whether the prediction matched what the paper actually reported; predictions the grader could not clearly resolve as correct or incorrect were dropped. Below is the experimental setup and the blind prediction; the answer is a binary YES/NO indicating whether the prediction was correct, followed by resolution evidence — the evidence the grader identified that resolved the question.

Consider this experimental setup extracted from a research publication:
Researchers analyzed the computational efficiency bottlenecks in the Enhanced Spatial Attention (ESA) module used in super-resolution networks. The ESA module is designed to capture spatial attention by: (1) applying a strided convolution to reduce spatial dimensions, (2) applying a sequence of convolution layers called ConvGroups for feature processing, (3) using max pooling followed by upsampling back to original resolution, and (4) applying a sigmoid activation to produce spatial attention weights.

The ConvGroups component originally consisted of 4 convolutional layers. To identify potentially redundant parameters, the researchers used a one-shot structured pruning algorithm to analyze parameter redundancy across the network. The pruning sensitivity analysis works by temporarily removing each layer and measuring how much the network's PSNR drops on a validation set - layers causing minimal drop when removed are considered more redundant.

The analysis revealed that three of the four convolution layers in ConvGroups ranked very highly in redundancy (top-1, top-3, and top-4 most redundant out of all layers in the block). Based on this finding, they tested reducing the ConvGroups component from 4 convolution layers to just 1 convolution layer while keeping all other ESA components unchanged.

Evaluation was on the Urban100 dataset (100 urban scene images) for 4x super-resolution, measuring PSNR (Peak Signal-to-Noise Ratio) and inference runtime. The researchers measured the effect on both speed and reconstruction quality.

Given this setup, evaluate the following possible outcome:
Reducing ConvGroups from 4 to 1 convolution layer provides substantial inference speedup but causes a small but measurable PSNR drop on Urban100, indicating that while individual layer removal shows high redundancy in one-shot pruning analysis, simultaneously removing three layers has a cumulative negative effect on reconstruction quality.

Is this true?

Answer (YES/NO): NO